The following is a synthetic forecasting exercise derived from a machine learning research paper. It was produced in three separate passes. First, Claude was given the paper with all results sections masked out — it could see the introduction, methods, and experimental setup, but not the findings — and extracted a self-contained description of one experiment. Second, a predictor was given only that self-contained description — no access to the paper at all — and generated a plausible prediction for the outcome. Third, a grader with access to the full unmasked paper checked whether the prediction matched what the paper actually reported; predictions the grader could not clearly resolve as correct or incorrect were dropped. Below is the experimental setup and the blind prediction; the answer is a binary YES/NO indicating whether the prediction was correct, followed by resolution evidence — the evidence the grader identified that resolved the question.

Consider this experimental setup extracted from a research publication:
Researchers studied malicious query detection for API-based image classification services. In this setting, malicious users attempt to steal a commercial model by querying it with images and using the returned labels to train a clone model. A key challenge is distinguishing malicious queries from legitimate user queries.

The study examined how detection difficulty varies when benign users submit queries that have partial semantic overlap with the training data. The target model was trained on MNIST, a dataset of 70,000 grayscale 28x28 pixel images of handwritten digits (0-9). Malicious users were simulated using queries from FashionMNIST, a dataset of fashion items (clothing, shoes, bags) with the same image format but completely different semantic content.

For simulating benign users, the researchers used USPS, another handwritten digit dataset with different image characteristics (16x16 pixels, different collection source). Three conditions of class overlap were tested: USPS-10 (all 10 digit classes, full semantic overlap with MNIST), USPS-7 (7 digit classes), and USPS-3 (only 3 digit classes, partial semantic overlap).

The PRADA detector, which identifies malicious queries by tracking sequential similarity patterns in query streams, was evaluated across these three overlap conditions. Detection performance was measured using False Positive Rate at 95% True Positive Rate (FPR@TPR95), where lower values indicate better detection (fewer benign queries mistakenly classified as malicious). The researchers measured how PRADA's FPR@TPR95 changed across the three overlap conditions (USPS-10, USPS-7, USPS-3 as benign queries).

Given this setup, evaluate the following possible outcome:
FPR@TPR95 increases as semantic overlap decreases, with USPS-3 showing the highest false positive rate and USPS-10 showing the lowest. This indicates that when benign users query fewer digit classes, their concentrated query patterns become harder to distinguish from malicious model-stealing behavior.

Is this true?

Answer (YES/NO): NO